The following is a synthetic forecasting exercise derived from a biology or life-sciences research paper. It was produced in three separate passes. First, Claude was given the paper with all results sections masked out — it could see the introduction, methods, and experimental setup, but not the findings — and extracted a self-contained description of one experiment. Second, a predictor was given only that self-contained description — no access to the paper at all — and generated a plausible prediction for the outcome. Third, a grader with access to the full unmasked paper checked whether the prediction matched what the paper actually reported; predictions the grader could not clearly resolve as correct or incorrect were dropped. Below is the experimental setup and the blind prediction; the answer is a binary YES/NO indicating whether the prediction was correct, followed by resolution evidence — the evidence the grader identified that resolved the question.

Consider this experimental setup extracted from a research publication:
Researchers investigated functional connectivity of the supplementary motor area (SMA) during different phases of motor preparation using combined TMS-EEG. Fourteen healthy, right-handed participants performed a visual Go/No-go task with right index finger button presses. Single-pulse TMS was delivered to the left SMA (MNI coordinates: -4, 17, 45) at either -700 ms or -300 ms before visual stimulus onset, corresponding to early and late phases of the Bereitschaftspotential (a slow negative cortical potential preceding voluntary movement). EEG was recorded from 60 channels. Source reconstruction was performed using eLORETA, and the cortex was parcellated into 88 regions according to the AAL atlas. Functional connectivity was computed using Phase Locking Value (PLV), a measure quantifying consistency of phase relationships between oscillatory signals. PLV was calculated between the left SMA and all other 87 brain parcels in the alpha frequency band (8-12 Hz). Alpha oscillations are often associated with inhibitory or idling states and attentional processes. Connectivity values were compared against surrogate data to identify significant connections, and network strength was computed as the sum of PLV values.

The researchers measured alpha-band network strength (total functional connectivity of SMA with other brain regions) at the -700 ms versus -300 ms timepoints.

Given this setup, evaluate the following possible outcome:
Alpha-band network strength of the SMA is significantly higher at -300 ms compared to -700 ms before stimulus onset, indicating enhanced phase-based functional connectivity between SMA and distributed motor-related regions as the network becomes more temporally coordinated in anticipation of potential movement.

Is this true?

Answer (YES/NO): YES